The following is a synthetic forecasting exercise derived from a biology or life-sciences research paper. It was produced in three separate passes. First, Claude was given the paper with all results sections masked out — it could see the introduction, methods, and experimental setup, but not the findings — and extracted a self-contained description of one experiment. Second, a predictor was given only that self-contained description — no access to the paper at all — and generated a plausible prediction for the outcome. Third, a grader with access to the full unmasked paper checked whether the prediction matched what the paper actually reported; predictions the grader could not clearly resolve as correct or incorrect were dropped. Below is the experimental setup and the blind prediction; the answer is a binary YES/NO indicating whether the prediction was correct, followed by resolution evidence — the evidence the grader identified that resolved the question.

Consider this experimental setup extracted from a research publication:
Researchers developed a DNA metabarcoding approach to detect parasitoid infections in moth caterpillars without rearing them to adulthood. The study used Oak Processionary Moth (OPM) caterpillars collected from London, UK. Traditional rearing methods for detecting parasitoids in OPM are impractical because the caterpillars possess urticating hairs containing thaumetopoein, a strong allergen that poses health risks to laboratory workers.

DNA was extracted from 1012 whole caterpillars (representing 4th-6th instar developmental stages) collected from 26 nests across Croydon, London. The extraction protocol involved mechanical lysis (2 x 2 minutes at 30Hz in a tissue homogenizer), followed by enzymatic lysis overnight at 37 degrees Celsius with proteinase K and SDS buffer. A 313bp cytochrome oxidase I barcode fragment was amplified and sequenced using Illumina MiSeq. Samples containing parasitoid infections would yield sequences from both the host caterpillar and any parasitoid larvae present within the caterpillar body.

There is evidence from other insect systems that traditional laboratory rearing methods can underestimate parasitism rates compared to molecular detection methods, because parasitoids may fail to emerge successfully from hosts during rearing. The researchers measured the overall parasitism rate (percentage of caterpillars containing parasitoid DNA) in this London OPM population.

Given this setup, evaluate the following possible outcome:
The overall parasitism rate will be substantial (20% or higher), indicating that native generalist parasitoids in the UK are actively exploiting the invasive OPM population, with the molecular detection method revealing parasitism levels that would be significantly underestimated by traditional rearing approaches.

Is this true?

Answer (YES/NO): YES